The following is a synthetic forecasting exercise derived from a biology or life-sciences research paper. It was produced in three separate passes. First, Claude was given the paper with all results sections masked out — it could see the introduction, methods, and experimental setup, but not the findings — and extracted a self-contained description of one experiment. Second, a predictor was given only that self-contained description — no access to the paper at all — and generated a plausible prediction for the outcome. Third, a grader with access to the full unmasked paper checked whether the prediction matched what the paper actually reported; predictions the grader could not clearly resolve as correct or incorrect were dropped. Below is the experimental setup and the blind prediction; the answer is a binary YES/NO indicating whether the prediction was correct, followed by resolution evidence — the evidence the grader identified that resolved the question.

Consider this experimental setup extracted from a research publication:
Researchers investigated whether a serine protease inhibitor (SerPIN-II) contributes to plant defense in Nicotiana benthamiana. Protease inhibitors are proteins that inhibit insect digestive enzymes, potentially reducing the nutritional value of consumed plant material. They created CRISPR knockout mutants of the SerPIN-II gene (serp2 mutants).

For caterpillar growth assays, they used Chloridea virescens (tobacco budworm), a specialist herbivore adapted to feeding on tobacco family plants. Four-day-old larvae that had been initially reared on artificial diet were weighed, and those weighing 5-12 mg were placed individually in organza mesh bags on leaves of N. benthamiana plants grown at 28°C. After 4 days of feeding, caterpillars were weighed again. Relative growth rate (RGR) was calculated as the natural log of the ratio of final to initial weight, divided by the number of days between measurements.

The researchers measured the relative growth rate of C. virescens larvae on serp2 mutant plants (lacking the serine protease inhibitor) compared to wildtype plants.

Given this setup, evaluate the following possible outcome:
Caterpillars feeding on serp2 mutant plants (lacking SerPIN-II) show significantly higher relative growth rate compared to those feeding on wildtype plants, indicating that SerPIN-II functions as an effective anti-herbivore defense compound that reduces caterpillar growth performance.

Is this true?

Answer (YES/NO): NO